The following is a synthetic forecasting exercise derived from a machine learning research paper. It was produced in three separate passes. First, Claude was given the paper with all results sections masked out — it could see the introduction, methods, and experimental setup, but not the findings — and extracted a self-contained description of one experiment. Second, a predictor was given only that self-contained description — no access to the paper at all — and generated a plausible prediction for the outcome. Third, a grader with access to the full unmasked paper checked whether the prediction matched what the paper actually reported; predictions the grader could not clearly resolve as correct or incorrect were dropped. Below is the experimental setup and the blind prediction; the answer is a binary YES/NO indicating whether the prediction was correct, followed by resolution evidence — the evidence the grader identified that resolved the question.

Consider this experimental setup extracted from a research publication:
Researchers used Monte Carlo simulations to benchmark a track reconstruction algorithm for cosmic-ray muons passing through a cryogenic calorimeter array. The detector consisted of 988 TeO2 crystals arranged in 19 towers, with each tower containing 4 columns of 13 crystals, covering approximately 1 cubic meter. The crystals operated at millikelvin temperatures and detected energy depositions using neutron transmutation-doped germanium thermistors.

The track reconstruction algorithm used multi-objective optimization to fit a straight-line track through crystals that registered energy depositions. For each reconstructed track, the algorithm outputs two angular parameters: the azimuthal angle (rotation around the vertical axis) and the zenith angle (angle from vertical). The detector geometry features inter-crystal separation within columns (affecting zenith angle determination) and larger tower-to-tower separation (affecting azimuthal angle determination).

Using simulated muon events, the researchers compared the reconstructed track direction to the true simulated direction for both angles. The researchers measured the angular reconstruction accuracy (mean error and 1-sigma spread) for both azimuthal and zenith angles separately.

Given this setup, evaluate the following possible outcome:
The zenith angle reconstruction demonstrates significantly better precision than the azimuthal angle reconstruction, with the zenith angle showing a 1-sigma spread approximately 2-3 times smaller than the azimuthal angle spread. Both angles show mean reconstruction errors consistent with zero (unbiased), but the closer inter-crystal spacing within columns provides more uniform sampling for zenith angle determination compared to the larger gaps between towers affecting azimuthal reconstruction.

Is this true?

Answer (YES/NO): YES